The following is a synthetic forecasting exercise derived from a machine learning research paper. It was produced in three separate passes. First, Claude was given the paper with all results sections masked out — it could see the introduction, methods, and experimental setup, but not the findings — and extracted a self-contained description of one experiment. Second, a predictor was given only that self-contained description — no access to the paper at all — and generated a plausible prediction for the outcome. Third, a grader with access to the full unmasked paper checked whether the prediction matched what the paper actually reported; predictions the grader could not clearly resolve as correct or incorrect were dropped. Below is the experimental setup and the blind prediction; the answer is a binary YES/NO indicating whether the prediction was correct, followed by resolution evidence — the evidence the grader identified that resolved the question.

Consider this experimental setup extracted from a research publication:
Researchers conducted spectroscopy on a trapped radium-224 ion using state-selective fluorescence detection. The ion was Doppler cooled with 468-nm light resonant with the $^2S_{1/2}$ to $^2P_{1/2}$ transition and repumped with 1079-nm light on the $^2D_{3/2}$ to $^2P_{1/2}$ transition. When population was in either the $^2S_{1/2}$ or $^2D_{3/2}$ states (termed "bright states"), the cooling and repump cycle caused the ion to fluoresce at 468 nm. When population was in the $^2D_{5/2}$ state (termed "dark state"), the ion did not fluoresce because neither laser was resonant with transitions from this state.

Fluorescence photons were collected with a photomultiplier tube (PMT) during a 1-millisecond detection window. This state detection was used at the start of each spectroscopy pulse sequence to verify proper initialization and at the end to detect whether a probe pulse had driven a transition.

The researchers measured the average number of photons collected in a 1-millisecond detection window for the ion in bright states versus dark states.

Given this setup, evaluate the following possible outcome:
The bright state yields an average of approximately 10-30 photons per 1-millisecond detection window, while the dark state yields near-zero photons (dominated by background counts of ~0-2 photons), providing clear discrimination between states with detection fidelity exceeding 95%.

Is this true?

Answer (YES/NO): YES